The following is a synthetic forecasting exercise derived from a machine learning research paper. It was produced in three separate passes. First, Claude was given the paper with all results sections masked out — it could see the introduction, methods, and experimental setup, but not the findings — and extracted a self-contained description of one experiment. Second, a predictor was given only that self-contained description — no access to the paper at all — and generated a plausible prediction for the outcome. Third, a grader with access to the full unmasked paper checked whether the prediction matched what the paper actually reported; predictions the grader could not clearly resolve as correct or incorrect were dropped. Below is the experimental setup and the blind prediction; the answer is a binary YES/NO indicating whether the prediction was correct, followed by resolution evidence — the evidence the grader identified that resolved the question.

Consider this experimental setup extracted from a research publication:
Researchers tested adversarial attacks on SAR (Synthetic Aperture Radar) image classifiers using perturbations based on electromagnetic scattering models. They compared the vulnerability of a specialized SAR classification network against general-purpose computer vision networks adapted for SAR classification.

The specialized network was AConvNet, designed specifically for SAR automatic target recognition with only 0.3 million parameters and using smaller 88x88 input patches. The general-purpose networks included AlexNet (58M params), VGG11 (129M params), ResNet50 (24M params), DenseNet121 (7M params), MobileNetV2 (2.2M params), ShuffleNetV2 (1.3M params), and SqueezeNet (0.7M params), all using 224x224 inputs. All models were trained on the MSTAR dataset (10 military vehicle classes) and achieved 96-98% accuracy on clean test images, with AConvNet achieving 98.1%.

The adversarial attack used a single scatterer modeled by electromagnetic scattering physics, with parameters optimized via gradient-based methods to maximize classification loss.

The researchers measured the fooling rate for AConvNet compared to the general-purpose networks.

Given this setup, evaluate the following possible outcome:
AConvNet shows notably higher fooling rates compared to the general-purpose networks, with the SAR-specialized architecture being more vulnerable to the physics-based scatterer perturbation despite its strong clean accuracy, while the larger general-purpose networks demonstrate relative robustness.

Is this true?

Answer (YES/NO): NO